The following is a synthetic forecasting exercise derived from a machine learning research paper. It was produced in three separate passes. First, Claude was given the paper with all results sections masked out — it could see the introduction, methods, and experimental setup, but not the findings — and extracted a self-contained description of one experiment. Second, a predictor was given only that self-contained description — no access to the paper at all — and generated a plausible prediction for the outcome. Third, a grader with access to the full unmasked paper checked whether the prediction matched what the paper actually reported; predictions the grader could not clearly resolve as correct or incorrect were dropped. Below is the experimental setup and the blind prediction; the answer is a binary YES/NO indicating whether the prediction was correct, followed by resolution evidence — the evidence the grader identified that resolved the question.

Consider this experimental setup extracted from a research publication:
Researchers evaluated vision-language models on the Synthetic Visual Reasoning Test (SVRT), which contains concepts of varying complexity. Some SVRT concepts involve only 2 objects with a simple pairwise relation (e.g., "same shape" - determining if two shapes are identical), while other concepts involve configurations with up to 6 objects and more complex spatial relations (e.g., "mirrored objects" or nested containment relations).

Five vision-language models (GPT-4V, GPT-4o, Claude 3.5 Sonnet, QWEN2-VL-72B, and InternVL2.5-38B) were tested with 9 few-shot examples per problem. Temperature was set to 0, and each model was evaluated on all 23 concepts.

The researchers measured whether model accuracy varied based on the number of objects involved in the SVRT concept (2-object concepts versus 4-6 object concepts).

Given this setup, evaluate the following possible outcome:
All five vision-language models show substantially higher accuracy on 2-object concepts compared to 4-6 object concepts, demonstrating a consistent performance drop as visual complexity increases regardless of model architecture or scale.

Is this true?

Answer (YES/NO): YES